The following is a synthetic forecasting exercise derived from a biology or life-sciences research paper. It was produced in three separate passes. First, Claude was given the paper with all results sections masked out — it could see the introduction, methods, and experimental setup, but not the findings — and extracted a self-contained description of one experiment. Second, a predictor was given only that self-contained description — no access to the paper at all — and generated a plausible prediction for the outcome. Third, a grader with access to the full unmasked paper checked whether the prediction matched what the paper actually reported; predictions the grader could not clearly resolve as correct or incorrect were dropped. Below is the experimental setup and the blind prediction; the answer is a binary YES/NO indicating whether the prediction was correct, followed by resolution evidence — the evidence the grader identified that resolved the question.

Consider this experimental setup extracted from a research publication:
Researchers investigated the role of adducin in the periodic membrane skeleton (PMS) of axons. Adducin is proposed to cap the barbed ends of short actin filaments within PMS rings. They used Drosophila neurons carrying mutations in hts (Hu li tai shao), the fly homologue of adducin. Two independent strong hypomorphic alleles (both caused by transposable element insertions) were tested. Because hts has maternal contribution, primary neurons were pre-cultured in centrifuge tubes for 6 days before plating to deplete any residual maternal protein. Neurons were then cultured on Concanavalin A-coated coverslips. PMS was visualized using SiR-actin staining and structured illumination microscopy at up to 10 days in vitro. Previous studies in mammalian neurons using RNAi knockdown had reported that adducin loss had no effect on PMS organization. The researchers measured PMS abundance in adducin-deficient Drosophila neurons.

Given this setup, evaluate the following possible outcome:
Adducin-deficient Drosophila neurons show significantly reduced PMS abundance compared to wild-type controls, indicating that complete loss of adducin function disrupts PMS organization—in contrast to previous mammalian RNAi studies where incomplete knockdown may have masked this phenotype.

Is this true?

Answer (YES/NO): NO